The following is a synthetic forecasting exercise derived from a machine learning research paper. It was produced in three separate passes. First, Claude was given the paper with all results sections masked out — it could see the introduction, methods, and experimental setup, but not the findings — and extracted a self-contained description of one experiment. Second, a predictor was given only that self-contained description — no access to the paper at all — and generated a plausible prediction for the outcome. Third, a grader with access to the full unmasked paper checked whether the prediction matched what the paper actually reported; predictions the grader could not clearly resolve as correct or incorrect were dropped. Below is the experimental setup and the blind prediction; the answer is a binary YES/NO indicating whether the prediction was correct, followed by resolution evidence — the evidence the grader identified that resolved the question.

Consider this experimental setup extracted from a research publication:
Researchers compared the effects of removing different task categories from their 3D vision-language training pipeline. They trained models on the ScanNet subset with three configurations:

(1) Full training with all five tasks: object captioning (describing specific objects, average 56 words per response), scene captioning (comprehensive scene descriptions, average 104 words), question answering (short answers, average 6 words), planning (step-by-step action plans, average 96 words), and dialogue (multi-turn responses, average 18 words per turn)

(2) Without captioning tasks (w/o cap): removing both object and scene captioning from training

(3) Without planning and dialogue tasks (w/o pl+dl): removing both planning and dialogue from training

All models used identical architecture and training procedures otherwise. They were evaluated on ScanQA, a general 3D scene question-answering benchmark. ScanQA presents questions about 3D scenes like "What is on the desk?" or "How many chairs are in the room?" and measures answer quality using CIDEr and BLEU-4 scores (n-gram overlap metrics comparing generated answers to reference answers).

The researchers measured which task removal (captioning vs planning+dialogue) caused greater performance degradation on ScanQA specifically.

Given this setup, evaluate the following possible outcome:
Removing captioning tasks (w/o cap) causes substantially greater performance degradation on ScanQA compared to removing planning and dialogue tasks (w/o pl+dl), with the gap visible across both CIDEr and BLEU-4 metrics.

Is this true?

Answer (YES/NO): NO